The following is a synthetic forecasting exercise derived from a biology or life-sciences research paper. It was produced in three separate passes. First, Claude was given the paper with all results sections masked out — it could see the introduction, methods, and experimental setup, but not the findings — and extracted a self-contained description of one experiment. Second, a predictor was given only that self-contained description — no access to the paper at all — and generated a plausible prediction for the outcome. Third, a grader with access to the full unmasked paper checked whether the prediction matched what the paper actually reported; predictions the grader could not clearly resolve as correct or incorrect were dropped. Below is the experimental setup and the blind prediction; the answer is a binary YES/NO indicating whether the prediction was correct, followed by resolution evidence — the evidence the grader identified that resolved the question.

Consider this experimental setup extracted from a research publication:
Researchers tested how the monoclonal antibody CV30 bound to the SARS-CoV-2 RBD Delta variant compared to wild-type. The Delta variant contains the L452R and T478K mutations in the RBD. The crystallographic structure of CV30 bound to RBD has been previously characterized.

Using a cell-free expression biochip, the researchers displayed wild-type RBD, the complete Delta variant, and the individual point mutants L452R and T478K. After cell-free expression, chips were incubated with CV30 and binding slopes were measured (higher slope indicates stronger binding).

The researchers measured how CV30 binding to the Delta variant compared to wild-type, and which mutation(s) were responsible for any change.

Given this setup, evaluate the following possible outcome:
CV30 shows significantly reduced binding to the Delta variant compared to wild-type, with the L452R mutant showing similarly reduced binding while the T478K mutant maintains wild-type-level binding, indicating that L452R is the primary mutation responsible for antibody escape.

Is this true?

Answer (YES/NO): NO